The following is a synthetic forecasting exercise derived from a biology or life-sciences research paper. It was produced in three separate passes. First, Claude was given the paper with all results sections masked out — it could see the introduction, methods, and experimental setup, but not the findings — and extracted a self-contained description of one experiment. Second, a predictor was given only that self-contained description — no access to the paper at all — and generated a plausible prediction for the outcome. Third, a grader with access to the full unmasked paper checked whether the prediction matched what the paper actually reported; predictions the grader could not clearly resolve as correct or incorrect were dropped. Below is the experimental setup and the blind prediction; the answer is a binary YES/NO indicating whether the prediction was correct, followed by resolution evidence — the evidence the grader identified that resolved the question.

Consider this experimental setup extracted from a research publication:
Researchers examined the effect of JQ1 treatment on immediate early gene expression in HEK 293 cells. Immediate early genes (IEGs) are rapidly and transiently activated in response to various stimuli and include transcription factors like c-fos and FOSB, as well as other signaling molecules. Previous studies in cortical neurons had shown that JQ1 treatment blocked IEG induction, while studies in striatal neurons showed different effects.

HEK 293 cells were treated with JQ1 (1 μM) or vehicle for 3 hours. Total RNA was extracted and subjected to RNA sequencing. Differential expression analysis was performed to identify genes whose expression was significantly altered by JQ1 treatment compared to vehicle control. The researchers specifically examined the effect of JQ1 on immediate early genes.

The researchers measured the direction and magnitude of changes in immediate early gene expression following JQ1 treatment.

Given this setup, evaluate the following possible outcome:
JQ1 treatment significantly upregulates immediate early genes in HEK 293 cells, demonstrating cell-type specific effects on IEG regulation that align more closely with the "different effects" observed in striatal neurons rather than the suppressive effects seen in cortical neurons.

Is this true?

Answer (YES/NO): YES